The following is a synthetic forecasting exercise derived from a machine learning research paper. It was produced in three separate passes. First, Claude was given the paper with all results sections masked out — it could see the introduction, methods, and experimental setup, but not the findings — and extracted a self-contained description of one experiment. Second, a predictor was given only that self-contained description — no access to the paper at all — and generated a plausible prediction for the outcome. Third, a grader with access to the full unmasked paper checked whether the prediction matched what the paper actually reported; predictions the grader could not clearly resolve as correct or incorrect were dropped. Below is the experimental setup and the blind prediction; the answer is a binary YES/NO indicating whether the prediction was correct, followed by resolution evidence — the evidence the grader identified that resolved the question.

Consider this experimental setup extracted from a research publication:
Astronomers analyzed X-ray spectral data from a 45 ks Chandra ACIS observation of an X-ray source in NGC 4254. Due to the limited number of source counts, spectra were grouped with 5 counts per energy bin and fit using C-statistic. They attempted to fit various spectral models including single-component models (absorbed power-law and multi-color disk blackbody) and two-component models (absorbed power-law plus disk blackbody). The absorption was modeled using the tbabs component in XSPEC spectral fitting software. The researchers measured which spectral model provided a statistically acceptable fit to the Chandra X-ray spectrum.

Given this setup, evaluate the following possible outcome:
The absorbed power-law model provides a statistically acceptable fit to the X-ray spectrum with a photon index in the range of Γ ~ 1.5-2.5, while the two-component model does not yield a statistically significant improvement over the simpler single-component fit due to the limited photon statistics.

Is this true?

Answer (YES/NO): NO